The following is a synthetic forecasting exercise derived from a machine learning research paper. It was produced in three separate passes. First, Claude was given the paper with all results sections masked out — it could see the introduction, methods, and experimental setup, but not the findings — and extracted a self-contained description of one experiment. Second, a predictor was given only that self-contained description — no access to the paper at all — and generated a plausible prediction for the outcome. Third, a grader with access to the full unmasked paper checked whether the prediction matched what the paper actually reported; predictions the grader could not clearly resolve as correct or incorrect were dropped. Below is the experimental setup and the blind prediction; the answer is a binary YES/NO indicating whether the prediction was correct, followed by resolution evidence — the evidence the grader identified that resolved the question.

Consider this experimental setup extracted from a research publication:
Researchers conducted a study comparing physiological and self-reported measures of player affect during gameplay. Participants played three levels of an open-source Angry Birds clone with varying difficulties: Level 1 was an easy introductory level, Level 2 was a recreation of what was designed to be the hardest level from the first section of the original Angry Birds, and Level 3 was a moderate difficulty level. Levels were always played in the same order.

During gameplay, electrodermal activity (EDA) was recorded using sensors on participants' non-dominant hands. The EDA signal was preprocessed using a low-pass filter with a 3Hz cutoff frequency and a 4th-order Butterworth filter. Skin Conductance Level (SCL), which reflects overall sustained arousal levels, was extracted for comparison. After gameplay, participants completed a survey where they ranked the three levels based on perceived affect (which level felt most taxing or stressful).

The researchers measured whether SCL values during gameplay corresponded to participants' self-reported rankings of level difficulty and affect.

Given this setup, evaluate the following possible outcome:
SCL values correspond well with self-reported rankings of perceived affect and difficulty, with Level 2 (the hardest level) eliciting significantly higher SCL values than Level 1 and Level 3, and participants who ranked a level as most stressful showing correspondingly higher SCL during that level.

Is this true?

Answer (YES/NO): NO